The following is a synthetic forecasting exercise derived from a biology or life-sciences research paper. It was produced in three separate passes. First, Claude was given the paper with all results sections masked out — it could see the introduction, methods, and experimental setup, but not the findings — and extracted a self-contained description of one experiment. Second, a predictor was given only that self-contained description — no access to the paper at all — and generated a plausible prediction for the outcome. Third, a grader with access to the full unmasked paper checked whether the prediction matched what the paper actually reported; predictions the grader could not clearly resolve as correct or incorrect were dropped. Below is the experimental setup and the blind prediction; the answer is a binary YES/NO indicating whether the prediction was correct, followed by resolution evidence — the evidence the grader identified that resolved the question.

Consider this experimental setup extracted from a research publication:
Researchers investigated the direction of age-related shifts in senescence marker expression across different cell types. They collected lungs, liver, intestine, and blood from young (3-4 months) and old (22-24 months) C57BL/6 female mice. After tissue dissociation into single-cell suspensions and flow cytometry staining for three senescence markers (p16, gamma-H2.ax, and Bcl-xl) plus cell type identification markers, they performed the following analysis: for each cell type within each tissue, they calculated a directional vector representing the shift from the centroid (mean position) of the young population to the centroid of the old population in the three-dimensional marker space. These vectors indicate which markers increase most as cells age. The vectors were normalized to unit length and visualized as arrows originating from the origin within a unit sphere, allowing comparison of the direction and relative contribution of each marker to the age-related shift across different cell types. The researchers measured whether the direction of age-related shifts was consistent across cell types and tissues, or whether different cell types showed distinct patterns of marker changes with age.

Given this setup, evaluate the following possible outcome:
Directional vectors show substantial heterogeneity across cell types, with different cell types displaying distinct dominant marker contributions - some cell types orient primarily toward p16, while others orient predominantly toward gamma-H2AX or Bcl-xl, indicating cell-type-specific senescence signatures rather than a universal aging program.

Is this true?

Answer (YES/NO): YES